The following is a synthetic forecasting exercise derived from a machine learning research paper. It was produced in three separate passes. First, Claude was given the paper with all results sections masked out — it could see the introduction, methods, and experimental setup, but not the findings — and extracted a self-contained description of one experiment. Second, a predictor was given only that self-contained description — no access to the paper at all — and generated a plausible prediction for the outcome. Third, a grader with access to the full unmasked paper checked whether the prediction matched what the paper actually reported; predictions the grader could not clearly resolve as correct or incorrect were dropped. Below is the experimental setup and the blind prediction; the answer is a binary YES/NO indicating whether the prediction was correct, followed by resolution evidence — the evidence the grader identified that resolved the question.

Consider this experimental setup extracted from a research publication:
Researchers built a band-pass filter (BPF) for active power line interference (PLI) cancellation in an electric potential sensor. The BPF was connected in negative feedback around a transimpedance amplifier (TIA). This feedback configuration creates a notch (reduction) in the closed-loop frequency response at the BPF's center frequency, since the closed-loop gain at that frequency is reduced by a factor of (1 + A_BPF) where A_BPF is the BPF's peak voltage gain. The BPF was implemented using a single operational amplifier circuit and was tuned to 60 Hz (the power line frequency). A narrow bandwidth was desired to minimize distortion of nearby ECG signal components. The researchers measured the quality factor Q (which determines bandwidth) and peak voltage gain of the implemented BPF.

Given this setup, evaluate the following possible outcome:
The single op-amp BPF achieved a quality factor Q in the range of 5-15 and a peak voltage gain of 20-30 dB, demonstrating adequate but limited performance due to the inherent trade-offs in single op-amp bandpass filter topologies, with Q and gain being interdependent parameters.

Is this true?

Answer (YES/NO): NO